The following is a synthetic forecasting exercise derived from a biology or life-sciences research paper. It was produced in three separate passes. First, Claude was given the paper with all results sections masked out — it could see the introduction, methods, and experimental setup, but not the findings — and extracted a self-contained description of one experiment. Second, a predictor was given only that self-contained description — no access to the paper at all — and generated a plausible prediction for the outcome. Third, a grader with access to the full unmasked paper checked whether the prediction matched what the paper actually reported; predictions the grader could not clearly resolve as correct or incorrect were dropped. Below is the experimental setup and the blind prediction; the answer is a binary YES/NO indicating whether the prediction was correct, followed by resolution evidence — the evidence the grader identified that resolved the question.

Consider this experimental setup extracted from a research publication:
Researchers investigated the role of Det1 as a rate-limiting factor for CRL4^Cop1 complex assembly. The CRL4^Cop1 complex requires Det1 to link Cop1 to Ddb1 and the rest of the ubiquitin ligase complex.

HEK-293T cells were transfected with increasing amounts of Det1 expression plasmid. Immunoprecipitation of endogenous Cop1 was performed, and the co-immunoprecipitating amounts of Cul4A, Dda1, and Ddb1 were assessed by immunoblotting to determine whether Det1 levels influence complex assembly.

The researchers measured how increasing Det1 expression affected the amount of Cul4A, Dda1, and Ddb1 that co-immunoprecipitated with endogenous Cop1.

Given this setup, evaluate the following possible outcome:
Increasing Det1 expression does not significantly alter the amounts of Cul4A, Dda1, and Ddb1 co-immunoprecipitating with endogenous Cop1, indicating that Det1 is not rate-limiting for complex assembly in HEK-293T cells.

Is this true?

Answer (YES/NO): NO